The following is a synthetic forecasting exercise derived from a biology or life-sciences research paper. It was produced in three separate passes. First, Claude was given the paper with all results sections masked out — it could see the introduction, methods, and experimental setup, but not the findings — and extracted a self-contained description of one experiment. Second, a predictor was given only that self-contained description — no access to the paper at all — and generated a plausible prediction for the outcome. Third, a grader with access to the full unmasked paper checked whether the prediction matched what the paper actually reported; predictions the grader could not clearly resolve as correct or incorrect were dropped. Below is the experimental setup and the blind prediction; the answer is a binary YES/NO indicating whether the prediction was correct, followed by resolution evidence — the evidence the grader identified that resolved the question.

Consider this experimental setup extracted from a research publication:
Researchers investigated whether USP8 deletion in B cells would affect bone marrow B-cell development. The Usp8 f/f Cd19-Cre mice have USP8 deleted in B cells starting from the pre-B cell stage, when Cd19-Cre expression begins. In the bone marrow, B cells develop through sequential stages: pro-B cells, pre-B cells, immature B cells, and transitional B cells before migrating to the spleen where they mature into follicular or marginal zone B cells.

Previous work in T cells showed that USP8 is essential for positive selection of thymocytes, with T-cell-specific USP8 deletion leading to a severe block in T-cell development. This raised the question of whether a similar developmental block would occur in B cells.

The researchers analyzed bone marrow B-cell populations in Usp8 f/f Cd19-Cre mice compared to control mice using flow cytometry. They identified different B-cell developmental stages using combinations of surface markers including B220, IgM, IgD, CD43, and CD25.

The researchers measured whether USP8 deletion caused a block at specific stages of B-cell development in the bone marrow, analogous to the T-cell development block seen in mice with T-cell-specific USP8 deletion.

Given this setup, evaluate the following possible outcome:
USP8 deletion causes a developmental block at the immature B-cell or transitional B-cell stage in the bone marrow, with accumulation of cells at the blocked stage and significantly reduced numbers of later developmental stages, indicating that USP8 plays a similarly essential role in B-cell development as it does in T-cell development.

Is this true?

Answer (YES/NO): NO